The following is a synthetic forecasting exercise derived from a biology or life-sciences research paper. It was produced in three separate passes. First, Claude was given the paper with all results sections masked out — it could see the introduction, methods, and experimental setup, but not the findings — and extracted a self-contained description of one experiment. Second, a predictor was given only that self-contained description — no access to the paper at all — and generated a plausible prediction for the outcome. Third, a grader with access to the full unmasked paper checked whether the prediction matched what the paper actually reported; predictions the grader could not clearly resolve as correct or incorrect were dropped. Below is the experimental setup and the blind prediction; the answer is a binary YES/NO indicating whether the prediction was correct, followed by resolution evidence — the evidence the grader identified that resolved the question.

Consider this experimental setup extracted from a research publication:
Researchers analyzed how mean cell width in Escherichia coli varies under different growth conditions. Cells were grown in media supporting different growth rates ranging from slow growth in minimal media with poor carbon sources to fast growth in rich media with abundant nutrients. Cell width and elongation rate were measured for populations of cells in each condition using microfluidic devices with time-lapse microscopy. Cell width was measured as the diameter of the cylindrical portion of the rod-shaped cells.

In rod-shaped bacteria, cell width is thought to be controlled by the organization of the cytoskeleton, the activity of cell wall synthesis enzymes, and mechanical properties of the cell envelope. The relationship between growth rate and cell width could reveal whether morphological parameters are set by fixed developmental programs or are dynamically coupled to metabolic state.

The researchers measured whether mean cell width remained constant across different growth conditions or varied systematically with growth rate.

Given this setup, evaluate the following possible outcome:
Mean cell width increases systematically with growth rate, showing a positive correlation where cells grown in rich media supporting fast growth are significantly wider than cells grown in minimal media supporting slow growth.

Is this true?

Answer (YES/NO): YES